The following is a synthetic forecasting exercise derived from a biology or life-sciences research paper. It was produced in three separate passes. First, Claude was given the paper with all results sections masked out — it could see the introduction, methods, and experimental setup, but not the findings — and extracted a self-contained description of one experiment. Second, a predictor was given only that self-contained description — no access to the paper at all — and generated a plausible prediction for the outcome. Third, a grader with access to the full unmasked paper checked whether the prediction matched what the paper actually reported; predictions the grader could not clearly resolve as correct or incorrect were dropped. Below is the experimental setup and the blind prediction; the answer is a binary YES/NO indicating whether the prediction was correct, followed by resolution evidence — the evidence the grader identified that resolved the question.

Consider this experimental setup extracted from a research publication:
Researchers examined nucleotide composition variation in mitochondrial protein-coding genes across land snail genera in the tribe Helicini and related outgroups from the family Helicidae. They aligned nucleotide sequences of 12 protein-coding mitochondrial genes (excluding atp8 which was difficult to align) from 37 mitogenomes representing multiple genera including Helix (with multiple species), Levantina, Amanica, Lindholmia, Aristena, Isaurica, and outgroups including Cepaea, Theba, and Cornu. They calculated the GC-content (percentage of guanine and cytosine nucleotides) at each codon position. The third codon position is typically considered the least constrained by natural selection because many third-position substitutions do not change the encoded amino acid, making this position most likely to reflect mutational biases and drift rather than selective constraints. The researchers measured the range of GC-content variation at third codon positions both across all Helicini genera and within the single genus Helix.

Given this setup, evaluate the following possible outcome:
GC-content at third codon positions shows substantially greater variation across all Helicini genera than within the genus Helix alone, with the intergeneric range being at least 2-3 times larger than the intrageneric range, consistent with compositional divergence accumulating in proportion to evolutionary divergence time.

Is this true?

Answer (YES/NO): NO